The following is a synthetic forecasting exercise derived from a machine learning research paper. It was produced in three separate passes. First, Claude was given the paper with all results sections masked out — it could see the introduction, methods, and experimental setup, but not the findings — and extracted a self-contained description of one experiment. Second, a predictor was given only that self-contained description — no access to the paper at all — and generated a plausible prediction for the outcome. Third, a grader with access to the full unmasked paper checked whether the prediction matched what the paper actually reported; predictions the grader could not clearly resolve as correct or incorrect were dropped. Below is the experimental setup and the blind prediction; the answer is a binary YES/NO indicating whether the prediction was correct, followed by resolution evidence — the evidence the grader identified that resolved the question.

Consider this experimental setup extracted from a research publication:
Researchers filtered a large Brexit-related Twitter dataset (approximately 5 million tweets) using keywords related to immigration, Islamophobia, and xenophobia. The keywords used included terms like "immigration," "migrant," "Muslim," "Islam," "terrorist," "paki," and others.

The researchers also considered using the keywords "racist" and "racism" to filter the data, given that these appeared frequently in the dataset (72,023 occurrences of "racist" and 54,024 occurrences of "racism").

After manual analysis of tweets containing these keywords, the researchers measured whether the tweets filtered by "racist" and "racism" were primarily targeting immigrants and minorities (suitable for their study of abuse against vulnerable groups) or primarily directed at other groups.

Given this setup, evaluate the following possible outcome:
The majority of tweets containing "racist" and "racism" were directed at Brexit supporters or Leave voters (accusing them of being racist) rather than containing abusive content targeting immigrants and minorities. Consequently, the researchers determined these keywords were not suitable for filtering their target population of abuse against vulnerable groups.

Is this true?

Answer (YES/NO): YES